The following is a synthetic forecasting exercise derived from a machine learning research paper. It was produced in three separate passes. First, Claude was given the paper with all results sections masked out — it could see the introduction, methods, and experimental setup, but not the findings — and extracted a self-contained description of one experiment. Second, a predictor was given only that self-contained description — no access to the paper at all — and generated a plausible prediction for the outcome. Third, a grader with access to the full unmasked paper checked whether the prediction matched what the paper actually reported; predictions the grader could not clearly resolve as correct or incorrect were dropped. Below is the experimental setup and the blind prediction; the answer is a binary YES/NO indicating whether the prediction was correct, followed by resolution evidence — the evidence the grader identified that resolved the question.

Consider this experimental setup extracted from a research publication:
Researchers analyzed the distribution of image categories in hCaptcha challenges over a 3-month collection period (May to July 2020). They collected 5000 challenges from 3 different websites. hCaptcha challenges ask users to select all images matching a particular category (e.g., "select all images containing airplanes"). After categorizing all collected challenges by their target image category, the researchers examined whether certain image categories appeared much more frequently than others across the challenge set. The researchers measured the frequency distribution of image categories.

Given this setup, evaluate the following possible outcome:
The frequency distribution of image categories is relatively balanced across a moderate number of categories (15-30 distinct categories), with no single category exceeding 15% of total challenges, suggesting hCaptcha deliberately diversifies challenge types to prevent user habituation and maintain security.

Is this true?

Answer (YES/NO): NO